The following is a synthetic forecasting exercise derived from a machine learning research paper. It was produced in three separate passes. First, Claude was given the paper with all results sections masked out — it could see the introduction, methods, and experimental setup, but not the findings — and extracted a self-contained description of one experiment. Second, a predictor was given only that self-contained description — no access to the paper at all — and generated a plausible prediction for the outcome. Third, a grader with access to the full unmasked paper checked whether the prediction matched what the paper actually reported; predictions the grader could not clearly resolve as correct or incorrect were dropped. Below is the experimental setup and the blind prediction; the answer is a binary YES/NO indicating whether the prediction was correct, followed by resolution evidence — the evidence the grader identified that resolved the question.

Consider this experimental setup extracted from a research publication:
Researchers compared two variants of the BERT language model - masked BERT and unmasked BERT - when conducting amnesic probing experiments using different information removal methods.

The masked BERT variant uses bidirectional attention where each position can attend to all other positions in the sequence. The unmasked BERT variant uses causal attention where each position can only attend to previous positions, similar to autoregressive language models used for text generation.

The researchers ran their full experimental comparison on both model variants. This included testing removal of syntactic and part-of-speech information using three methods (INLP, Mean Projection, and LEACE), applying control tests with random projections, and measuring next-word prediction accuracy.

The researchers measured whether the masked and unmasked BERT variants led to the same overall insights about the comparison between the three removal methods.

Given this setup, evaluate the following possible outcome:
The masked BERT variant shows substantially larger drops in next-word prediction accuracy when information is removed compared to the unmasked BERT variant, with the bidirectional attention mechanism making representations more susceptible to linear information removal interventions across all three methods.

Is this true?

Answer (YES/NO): NO